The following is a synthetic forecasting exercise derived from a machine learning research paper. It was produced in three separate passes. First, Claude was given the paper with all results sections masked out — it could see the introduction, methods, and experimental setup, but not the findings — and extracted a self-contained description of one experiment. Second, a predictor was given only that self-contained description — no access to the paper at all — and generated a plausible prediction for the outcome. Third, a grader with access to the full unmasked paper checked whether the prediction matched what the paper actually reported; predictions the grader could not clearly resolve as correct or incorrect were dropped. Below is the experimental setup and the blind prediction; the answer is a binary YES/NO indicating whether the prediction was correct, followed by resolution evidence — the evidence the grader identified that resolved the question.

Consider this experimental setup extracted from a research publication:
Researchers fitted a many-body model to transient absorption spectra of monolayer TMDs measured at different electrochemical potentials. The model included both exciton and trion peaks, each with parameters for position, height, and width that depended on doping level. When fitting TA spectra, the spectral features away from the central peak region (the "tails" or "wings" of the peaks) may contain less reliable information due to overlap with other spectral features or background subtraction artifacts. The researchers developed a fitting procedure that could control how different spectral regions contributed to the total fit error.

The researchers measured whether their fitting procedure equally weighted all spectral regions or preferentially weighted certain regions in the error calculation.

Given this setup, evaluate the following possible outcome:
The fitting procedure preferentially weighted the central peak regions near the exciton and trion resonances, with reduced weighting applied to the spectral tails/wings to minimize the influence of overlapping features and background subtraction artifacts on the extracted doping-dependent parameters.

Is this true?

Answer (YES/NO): YES